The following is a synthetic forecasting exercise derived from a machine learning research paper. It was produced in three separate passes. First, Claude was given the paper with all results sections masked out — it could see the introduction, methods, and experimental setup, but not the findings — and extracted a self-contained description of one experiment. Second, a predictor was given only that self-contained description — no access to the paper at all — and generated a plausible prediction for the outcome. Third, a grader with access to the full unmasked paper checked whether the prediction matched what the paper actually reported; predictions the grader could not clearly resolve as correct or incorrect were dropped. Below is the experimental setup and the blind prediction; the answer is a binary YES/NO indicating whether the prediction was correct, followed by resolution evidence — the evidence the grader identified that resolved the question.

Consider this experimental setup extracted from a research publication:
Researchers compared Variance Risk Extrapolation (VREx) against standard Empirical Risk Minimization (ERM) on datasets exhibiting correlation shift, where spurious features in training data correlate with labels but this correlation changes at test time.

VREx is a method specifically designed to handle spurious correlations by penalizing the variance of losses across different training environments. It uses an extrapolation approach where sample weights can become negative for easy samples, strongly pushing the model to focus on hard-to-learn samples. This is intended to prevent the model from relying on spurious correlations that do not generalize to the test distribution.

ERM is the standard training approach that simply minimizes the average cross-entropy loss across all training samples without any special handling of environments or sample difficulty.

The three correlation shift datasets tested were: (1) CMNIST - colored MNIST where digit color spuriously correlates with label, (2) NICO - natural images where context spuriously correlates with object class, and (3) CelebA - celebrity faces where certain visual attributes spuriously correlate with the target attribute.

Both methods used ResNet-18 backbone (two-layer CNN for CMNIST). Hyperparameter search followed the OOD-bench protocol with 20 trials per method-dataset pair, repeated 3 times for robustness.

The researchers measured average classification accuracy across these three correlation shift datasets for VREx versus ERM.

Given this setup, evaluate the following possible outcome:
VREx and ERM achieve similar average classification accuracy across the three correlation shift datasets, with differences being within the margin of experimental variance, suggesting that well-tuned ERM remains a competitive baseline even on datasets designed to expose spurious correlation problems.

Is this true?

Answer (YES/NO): NO